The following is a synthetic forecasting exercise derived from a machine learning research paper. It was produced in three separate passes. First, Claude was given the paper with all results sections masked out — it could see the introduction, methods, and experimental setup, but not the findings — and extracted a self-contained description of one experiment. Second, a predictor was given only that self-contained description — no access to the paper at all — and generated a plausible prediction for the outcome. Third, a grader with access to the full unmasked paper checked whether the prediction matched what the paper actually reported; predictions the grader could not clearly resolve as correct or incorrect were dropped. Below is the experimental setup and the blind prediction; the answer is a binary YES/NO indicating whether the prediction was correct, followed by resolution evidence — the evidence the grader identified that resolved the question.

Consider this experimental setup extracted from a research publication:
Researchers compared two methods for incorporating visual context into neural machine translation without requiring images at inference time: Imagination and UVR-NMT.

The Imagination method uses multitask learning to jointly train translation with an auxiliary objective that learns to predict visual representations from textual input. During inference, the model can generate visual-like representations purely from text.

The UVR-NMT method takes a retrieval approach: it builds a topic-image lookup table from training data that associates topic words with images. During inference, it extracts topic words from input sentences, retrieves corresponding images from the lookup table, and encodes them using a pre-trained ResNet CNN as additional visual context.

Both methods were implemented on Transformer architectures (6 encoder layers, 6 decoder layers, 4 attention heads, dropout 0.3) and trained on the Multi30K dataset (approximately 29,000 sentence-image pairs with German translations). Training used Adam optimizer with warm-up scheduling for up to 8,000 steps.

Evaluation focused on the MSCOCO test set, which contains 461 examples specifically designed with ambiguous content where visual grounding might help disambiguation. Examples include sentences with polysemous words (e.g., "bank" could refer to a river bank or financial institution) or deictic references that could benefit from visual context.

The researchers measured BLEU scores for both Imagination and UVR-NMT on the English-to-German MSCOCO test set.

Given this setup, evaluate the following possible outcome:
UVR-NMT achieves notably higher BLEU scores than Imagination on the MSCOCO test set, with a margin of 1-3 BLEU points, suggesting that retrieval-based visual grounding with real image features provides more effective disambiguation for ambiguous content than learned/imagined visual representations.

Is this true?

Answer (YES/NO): NO